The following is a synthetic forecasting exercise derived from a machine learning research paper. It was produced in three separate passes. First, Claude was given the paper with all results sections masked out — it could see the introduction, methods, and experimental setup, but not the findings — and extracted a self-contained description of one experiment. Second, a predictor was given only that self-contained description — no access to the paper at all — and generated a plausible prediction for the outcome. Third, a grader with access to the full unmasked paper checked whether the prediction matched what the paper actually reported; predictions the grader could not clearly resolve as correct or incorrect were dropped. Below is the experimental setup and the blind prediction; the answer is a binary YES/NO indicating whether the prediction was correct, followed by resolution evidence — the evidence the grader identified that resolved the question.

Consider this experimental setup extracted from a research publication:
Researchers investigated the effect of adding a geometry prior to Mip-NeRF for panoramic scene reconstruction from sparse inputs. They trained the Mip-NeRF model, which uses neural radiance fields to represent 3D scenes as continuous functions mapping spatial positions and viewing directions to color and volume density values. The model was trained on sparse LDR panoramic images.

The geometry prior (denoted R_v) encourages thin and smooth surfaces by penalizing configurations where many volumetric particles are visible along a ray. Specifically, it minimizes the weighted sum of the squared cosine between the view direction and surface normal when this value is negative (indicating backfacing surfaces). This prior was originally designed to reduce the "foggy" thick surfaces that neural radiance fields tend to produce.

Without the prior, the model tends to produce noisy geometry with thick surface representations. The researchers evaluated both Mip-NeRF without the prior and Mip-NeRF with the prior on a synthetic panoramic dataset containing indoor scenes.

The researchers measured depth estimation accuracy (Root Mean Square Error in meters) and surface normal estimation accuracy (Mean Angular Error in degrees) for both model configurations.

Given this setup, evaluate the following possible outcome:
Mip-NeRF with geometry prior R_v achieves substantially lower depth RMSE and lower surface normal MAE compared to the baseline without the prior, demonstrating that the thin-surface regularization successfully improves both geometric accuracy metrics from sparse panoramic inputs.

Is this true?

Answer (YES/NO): NO